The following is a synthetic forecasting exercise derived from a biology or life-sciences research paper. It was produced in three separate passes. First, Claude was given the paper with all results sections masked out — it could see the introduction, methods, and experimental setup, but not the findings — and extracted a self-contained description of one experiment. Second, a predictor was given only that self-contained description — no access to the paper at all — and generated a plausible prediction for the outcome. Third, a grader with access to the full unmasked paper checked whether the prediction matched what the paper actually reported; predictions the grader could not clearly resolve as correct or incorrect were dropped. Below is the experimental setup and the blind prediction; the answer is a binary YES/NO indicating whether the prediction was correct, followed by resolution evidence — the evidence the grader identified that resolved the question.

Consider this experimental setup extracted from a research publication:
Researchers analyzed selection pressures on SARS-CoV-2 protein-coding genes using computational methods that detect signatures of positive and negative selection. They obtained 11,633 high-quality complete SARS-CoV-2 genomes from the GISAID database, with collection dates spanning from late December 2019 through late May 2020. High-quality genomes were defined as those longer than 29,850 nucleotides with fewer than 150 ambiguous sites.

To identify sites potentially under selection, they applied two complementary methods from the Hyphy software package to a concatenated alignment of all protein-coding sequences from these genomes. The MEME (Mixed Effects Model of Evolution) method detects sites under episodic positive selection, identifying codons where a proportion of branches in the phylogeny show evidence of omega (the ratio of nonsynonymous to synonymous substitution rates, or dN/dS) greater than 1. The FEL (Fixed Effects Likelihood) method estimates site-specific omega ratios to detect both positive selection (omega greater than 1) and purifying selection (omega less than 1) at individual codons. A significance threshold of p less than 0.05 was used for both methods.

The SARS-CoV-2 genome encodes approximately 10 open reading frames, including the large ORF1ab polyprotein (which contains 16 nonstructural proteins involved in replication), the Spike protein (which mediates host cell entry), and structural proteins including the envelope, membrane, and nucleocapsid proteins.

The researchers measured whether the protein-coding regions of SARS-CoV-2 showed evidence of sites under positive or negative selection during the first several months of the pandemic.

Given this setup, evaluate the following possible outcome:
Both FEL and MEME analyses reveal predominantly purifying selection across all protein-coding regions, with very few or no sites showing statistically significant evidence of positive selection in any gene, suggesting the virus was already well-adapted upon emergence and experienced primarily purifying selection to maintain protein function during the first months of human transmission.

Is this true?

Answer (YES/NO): NO